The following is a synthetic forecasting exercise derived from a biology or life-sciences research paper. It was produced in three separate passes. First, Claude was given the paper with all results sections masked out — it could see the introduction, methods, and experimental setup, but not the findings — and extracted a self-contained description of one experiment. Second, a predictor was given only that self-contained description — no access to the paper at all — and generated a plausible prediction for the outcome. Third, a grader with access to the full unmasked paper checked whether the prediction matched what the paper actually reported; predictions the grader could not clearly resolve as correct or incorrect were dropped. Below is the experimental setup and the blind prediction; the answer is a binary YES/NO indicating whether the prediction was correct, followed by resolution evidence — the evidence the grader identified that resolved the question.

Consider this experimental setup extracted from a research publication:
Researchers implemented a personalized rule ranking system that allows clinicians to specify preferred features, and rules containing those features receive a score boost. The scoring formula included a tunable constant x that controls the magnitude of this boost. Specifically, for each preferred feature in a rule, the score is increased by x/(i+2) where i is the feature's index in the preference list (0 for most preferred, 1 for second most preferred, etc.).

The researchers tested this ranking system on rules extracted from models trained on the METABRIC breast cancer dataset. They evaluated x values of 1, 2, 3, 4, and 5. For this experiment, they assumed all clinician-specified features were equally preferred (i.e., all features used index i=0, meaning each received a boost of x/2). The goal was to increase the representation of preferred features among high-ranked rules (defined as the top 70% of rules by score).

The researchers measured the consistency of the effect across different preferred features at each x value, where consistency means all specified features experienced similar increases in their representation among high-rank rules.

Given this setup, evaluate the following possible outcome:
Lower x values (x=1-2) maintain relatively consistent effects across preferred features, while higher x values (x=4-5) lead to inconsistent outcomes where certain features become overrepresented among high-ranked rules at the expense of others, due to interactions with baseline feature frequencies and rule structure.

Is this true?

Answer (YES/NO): NO